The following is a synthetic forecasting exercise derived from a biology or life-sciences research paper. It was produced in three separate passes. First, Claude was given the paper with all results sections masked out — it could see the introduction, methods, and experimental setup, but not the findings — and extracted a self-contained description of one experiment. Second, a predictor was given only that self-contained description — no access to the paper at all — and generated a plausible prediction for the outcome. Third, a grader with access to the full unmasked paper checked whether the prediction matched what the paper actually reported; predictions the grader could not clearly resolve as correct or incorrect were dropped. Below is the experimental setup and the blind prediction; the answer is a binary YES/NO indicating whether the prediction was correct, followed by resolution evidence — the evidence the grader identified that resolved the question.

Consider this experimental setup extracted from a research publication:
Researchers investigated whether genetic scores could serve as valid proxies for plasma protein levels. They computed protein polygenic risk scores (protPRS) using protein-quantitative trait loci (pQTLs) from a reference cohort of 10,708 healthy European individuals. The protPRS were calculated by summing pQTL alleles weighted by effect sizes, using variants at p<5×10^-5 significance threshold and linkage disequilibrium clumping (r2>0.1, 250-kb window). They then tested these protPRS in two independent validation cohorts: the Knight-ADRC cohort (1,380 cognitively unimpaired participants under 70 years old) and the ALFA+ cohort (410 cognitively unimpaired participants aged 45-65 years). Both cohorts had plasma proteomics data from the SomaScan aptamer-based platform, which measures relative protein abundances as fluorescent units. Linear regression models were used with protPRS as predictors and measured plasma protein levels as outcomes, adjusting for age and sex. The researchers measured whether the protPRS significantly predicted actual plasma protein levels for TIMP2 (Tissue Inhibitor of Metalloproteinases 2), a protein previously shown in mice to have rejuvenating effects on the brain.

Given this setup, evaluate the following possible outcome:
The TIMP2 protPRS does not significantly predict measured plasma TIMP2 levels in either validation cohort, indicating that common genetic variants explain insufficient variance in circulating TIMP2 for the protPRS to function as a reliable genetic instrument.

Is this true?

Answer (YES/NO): NO